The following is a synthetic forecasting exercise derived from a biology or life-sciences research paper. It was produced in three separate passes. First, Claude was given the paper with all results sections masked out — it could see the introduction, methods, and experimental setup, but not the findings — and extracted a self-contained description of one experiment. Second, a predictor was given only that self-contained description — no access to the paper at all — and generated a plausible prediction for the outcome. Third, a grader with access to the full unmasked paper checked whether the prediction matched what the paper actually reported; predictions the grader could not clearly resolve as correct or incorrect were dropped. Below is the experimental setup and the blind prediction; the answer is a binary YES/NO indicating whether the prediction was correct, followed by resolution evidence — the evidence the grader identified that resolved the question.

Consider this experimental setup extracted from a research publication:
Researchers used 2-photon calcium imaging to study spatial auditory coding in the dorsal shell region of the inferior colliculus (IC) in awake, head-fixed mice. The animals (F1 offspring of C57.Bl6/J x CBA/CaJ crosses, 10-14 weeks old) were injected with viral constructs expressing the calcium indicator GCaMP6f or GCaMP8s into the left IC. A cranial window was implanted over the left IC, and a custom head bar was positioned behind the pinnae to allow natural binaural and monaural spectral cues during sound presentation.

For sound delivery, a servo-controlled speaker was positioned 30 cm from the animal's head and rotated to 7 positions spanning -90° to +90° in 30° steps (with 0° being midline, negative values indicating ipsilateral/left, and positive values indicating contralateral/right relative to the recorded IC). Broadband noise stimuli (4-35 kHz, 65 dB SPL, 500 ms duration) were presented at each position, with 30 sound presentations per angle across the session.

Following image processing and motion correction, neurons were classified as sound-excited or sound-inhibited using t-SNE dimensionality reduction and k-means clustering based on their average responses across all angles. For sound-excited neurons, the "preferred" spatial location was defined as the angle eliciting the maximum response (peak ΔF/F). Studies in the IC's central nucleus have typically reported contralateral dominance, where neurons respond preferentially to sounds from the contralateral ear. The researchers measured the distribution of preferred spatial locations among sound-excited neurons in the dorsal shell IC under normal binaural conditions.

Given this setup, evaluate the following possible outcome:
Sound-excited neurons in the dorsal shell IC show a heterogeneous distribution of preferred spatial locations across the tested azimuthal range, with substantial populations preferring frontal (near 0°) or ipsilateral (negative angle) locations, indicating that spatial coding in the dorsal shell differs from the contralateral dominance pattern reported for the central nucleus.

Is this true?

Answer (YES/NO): YES